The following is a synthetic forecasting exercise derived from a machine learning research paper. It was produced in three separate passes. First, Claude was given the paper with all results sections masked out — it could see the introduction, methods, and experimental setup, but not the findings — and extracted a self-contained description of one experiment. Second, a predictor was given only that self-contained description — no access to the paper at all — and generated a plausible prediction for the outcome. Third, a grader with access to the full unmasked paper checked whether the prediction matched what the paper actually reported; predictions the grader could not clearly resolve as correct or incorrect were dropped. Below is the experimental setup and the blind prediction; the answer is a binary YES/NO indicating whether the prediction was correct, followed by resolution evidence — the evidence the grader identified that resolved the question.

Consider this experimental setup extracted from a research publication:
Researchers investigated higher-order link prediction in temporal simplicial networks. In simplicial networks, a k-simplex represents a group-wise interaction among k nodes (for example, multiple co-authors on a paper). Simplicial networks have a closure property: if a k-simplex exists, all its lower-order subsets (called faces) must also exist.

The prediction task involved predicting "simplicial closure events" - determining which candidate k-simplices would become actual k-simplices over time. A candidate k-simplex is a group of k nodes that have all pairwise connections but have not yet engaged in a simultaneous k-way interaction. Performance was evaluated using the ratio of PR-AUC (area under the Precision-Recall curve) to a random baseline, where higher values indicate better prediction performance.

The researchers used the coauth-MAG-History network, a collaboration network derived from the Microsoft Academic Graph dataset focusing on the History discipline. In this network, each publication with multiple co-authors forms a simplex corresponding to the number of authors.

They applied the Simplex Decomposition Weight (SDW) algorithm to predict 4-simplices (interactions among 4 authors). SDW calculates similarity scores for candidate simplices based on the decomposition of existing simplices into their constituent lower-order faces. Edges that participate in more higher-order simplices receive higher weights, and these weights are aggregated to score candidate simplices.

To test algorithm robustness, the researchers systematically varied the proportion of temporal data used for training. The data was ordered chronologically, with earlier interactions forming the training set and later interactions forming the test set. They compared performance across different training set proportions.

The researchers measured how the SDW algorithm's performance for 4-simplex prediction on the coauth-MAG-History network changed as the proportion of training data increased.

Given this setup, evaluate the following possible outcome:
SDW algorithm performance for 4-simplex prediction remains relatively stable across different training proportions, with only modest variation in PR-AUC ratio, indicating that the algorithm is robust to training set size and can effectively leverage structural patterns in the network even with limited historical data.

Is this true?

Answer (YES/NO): NO